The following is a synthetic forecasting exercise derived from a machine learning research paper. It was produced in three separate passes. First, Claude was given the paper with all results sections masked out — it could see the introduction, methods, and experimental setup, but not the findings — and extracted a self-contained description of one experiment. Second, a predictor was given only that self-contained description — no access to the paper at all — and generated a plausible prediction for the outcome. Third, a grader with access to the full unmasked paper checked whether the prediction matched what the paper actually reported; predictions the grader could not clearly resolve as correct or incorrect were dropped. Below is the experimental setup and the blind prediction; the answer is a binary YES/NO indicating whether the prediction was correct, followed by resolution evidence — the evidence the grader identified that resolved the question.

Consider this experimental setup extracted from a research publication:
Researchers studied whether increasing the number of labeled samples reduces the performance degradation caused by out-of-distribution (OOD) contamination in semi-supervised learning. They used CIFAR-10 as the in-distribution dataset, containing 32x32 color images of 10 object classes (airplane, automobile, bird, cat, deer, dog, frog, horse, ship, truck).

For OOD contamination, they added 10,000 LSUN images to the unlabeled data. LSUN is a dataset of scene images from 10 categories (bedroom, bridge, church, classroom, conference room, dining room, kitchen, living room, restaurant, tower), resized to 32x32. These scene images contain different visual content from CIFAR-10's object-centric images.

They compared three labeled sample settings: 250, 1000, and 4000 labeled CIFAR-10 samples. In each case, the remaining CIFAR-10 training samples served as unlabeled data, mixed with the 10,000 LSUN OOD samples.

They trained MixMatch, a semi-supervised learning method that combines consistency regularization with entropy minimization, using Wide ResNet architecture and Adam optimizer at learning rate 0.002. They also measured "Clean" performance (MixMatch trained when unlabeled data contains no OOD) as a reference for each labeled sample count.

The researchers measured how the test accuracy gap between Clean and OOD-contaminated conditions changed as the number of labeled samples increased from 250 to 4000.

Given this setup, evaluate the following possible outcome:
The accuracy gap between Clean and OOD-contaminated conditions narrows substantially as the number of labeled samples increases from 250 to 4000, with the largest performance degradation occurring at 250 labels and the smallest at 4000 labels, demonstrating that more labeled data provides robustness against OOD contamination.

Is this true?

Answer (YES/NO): YES